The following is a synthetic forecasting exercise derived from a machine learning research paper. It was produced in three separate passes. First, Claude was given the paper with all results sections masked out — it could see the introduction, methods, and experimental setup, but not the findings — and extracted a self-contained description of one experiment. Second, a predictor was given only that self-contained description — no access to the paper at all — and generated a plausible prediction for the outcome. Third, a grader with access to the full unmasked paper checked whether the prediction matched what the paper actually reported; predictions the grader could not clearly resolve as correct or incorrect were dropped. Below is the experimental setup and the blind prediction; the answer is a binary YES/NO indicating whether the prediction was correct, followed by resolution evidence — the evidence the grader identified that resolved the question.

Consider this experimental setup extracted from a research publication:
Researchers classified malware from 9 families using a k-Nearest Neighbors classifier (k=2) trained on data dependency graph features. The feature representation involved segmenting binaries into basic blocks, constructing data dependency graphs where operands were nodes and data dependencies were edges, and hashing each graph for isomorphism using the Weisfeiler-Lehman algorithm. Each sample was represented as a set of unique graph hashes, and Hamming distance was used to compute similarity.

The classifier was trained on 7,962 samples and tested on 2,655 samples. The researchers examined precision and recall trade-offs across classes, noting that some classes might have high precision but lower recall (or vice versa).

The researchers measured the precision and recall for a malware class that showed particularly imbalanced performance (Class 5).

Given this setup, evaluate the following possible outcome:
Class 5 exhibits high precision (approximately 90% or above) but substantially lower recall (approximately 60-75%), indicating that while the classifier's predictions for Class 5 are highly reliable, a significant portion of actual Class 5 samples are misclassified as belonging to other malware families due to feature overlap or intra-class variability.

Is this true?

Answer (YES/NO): NO